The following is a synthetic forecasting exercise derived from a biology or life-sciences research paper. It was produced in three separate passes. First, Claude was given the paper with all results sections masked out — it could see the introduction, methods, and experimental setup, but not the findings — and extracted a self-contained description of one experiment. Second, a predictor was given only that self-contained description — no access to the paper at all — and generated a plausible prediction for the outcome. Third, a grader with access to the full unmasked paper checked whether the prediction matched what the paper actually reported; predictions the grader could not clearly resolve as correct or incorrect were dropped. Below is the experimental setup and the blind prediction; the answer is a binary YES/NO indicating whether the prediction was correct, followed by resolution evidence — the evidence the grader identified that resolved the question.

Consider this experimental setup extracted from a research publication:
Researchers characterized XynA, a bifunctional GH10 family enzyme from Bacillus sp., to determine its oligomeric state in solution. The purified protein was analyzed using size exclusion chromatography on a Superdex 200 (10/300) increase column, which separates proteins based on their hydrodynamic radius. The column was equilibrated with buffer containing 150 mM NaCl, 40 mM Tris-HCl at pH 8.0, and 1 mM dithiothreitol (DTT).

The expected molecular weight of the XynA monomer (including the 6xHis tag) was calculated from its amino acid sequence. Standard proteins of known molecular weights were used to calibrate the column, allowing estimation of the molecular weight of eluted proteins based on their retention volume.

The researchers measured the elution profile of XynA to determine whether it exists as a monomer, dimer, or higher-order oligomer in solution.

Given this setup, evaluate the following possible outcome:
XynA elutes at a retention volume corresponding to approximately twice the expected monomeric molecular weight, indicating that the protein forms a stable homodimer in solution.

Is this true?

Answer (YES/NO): NO